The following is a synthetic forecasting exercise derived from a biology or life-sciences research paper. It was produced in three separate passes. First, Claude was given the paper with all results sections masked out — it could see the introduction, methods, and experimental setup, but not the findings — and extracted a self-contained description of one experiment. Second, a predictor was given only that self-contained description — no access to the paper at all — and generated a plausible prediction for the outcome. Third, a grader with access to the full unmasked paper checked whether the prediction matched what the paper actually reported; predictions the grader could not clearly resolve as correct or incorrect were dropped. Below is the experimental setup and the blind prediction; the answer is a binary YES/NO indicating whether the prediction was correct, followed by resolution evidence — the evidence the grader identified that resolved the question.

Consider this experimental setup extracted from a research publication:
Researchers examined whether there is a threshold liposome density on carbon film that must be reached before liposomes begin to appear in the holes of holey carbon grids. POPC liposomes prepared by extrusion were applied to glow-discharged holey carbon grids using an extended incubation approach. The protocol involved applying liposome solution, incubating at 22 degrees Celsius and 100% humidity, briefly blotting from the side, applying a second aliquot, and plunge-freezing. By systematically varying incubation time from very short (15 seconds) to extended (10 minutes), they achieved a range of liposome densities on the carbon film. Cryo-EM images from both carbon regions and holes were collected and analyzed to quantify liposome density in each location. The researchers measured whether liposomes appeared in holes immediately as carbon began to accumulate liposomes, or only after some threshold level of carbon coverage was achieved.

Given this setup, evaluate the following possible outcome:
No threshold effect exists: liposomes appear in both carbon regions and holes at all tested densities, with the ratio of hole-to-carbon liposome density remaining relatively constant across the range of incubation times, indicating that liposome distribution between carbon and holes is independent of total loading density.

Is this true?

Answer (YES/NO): NO